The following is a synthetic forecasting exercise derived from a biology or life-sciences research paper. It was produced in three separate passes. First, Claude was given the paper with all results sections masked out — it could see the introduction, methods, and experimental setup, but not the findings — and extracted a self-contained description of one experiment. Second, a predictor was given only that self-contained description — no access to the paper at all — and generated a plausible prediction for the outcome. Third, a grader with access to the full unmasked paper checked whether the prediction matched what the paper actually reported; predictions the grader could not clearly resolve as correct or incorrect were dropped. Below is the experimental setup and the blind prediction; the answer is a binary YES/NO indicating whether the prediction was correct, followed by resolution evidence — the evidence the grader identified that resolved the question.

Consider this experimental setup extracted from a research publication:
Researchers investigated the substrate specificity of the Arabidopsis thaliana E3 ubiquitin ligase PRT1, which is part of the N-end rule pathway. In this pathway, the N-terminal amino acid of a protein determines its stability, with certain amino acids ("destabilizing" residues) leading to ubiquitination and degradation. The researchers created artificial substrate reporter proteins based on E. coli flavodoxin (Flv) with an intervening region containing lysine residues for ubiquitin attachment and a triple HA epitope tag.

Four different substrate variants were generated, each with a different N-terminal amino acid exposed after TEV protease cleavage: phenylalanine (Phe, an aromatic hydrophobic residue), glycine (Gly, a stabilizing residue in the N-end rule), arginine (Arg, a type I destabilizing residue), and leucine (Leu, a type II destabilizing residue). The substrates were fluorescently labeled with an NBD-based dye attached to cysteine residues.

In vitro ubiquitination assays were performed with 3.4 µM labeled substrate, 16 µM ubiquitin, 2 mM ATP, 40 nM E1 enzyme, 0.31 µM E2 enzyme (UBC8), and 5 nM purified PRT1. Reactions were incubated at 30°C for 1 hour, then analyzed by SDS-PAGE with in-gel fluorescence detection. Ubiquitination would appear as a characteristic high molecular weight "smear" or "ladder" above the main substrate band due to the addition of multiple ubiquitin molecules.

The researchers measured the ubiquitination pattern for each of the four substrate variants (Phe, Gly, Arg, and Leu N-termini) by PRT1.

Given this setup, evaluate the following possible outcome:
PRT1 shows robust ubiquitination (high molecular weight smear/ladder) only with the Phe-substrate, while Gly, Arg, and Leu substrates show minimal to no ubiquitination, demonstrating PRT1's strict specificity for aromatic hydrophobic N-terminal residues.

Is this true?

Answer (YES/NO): YES